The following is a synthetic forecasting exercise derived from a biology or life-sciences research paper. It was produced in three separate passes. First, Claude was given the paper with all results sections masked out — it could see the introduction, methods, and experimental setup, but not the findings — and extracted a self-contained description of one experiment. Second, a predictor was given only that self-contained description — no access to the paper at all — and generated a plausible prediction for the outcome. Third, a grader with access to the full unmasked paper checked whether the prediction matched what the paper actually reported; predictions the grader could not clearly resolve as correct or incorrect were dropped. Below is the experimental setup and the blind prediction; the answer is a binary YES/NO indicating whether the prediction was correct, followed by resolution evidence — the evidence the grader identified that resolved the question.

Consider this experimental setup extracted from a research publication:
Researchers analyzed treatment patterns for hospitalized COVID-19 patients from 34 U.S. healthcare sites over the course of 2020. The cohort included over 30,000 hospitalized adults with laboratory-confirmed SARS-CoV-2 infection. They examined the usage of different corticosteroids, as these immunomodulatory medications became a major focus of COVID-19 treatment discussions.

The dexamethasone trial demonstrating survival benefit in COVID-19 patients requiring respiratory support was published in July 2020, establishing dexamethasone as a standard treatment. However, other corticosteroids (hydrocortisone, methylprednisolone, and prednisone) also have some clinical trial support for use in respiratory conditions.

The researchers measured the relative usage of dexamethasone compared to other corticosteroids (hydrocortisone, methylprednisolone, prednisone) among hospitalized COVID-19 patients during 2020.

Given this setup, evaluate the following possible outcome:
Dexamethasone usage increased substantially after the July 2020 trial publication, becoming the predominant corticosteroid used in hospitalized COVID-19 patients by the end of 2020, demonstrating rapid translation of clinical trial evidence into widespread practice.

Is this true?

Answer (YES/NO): NO